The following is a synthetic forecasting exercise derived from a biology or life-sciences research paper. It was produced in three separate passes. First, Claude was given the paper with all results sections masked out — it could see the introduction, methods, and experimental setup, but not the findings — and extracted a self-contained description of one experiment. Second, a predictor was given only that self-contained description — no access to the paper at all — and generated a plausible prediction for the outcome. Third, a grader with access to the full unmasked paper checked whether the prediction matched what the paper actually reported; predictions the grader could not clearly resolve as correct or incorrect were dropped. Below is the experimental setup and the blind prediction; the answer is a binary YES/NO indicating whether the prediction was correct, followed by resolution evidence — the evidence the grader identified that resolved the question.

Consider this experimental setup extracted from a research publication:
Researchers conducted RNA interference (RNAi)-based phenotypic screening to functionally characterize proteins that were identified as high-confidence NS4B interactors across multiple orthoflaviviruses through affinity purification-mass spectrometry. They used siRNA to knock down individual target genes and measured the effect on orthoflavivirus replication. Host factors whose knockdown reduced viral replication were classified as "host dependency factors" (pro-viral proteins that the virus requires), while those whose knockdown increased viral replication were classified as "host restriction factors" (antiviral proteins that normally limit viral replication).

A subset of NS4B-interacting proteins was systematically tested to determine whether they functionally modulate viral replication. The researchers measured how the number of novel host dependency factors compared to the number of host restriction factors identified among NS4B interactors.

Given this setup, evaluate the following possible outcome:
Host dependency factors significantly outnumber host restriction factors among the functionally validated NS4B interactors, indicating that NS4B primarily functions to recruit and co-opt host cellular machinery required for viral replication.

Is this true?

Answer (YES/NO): NO